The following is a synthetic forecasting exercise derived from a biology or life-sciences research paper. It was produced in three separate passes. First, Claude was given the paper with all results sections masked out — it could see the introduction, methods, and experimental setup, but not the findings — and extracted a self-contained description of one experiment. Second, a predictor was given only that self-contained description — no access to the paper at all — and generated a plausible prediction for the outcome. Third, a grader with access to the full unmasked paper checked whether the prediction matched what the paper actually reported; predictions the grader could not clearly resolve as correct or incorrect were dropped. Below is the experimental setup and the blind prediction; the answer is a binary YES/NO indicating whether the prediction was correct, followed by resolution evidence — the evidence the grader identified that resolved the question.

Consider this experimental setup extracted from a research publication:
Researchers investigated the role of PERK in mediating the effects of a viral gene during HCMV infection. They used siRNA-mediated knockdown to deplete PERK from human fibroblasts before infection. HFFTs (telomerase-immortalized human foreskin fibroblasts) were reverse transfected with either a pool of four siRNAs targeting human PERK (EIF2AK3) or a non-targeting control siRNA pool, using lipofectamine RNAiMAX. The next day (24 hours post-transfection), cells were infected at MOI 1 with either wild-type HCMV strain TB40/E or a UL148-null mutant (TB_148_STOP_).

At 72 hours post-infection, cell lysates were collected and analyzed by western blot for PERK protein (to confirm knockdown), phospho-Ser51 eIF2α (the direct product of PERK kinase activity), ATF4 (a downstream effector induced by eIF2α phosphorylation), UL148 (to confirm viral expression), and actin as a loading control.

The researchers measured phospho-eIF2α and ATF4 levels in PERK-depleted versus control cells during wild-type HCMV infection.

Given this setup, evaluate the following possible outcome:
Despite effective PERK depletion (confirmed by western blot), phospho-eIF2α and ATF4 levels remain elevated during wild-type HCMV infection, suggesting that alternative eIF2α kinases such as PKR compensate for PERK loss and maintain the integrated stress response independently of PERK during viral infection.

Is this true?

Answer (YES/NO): NO